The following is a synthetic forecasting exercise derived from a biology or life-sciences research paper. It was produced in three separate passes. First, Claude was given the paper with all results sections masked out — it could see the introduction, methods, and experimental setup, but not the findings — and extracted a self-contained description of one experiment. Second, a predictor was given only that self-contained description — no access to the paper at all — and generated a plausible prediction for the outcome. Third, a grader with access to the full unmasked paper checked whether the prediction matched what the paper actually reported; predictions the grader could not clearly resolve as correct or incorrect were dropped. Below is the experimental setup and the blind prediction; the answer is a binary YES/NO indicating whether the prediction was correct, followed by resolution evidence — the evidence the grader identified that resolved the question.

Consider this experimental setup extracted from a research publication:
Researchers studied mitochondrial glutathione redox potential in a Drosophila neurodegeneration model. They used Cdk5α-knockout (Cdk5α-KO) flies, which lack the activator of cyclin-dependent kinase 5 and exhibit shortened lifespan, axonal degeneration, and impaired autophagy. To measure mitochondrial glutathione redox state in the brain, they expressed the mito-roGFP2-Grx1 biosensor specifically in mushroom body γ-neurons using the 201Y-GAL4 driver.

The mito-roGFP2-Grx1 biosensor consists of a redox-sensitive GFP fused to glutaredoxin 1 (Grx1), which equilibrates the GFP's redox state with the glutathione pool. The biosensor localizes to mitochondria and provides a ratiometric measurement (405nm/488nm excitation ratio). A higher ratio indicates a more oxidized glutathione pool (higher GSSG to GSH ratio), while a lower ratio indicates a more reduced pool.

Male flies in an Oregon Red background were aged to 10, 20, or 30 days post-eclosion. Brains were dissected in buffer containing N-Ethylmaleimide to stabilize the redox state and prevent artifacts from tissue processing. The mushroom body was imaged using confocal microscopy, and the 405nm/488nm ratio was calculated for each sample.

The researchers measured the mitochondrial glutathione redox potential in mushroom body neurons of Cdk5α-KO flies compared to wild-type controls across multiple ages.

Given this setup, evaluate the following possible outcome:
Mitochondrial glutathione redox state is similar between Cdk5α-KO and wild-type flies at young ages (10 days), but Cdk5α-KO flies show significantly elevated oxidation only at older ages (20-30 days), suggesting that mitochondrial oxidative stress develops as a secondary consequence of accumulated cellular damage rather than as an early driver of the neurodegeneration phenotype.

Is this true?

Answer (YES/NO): NO